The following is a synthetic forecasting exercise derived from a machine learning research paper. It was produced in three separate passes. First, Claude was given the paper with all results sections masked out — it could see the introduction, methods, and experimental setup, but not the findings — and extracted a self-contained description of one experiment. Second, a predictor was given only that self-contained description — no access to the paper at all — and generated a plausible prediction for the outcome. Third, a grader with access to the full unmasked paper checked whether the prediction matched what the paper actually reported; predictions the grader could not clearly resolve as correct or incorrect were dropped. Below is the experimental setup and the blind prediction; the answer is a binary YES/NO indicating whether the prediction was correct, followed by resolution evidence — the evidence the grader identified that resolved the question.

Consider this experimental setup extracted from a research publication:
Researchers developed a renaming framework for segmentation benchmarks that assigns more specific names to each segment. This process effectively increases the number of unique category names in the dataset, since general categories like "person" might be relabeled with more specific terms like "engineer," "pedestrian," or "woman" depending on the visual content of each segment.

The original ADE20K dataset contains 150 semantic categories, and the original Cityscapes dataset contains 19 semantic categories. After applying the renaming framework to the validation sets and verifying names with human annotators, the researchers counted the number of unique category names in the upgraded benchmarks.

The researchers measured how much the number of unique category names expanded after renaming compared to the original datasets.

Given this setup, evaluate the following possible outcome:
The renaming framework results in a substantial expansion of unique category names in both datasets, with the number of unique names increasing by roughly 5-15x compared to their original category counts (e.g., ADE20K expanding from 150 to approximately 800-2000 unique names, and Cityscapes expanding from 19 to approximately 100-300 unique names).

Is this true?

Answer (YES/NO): NO